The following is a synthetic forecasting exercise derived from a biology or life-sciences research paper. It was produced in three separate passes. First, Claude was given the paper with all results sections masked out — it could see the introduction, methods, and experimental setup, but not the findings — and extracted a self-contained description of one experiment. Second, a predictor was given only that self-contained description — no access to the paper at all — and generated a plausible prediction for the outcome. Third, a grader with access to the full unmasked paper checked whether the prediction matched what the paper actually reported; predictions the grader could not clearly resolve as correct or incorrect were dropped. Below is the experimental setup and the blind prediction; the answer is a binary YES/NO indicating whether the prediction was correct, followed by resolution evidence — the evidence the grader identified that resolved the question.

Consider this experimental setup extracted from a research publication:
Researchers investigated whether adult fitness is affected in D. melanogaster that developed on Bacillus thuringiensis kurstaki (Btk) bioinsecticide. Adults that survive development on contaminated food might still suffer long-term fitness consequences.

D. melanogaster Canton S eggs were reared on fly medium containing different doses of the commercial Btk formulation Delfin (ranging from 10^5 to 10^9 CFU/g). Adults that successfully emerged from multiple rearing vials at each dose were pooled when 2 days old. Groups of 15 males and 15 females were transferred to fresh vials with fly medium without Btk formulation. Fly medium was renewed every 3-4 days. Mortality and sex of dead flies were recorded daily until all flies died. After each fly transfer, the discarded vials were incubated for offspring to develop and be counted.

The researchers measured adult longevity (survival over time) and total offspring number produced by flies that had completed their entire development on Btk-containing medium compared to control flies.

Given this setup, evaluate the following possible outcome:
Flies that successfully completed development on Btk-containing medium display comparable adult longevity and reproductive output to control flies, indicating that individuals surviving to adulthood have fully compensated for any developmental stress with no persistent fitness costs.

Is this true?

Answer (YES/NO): NO